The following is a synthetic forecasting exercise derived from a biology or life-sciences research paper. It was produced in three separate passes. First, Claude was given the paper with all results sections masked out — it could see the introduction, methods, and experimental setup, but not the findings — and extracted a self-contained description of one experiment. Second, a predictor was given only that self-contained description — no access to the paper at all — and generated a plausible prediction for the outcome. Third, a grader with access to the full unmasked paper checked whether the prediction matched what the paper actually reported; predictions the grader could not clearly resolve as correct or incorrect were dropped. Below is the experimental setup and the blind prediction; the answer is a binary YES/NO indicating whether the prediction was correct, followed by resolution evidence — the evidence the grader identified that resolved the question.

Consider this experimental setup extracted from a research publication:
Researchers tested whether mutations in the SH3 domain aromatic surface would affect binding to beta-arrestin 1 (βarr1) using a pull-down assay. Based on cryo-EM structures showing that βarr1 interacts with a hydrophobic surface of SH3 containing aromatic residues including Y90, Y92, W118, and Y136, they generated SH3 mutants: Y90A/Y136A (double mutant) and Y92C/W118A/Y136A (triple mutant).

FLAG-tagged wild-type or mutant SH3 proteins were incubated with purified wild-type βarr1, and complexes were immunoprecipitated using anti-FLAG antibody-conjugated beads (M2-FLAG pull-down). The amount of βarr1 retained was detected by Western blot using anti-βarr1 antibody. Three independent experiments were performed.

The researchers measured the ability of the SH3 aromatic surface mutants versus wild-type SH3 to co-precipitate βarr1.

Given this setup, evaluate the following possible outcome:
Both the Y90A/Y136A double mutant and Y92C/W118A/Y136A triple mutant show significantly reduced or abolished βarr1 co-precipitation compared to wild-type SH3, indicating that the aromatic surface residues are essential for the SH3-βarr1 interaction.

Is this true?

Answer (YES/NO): YES